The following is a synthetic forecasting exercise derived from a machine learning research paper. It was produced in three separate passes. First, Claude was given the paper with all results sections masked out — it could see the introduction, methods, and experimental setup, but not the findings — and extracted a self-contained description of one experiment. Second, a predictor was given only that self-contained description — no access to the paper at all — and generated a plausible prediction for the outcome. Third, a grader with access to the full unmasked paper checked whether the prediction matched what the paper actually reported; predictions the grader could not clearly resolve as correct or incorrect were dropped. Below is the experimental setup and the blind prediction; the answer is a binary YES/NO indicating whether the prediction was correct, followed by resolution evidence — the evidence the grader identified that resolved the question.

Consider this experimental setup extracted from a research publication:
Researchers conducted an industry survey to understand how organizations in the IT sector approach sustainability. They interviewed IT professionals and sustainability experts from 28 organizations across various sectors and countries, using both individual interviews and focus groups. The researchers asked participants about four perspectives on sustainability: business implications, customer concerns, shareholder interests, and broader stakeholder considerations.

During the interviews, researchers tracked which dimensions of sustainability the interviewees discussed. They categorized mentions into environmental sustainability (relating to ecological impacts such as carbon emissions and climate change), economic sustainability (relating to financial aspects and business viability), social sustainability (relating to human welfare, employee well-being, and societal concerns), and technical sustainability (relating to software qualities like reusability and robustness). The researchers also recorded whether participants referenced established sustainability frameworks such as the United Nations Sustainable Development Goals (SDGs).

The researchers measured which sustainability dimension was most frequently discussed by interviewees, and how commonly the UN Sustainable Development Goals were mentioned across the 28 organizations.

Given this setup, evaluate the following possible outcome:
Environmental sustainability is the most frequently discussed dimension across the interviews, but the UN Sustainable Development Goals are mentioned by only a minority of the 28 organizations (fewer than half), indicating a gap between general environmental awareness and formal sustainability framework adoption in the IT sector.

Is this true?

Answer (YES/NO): YES